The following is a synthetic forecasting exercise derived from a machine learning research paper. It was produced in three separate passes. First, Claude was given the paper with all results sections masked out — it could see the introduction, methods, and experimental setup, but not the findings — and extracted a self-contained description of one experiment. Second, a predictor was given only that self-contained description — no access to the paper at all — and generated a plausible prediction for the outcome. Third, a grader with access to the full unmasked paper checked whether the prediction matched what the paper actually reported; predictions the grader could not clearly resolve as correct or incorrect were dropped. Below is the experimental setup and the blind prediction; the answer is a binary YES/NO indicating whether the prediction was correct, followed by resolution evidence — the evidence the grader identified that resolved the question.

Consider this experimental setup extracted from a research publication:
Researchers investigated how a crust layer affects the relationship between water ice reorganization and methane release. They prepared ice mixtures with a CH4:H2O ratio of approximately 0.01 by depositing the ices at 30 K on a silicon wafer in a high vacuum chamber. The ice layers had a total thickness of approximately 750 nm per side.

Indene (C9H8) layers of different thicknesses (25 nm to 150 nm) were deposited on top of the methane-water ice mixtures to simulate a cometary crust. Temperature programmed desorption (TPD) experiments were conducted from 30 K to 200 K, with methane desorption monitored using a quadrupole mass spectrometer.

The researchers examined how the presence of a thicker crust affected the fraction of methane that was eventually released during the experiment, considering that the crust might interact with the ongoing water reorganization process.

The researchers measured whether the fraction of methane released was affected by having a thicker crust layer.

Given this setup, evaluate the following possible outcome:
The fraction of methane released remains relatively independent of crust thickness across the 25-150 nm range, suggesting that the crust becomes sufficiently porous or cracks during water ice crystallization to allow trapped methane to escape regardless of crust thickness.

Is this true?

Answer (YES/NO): NO